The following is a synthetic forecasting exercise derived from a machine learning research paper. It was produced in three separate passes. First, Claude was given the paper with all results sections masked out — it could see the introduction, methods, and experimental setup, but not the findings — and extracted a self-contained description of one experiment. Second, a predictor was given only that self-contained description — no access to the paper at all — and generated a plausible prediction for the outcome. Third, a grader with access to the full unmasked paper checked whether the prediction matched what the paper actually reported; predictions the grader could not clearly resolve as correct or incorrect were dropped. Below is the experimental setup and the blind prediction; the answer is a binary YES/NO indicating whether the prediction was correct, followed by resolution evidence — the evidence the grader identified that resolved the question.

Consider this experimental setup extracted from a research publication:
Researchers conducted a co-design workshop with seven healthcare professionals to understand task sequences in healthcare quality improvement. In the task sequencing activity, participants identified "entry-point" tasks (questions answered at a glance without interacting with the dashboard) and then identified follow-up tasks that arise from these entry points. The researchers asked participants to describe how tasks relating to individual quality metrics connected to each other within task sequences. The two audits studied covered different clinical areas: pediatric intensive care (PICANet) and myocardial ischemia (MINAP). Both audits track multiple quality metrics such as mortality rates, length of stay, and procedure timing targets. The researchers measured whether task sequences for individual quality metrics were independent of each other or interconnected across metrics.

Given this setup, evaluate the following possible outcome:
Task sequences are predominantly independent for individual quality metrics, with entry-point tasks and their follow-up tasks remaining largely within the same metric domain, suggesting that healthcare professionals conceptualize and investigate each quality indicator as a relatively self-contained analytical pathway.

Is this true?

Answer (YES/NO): YES